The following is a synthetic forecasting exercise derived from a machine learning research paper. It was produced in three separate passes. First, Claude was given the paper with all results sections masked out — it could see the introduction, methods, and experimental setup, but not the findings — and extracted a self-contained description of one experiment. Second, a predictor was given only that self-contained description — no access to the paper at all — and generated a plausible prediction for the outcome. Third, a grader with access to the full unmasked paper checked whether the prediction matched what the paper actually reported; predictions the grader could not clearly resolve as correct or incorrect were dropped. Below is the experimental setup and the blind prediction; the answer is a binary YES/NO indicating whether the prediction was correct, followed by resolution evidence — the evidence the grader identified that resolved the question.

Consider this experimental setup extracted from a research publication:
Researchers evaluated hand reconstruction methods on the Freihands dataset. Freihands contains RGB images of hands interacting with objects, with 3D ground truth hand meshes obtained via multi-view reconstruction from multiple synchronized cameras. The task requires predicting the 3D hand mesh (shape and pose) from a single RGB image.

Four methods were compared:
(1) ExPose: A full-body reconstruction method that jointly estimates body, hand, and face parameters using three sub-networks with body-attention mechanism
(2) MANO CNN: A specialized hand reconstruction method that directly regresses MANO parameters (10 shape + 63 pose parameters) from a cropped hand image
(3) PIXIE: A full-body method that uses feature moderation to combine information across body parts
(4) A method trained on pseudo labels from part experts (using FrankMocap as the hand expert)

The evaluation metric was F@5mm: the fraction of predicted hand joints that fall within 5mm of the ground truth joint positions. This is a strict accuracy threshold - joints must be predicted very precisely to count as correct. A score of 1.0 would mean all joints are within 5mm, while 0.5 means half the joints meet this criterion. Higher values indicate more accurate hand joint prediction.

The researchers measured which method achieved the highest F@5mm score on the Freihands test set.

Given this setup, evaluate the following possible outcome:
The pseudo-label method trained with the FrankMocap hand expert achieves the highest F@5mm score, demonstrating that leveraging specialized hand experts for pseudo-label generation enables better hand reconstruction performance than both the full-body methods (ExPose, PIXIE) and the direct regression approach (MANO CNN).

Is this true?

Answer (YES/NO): NO